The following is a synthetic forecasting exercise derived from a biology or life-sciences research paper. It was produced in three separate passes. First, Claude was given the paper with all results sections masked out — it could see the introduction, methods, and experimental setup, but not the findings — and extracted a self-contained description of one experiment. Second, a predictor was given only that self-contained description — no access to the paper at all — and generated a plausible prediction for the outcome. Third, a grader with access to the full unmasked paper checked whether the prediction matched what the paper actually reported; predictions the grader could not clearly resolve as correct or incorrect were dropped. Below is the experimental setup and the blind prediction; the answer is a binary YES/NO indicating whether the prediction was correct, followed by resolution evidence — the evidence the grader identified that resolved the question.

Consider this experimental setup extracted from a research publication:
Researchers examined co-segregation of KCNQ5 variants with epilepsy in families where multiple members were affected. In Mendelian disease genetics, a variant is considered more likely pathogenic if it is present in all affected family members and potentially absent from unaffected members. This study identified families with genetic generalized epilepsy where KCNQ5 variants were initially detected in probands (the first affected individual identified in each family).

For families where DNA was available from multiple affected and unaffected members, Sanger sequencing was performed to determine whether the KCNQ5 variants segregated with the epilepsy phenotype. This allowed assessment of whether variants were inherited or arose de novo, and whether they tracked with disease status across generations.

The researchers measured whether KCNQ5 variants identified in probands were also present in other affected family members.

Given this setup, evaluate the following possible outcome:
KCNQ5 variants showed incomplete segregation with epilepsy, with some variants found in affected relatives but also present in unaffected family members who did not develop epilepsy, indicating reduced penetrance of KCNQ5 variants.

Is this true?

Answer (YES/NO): YES